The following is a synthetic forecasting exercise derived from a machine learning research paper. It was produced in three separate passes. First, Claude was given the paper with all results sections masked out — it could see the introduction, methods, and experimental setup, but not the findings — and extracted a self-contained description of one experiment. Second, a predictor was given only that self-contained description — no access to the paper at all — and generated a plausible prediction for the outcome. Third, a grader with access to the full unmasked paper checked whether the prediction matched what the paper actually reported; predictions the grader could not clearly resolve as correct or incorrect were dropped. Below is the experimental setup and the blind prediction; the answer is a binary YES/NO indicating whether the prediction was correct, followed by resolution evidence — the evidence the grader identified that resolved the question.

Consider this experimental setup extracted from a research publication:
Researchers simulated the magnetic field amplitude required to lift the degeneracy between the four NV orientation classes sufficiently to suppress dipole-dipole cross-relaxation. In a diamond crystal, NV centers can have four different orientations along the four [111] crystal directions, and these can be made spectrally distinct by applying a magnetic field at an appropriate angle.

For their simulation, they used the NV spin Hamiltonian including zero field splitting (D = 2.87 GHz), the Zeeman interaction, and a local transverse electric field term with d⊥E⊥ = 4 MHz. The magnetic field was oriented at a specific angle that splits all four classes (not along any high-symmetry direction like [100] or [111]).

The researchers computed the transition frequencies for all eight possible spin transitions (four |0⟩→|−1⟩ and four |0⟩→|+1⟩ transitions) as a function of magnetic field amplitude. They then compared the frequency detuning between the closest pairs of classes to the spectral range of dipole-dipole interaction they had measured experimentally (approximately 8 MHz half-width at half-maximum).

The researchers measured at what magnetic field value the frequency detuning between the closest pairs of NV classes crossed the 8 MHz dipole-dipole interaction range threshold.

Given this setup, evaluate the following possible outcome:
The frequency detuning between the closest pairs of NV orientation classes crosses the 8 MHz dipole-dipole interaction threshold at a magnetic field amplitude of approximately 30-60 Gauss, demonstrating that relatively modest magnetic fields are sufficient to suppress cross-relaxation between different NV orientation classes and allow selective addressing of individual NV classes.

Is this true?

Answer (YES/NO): NO